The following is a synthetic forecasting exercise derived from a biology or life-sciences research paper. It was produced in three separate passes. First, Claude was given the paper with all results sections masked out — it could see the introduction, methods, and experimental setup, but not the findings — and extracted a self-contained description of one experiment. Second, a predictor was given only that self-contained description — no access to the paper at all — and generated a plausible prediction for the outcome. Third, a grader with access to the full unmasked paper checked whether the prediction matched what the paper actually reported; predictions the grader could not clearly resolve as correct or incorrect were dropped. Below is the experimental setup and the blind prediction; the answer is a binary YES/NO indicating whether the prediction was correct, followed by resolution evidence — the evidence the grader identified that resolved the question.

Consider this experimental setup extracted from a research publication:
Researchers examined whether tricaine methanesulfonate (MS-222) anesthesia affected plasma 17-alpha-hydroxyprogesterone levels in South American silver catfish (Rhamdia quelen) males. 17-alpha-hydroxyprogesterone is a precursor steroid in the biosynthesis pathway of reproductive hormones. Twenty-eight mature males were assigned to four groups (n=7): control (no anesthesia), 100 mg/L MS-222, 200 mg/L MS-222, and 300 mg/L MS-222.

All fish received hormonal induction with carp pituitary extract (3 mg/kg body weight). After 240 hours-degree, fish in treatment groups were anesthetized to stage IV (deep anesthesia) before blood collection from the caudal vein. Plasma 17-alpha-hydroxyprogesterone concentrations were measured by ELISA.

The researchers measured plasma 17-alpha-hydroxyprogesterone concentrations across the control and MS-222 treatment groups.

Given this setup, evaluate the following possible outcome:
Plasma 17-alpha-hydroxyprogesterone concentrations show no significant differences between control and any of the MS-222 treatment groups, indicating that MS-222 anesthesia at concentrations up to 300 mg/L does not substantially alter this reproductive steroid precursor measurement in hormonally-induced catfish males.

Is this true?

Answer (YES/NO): YES